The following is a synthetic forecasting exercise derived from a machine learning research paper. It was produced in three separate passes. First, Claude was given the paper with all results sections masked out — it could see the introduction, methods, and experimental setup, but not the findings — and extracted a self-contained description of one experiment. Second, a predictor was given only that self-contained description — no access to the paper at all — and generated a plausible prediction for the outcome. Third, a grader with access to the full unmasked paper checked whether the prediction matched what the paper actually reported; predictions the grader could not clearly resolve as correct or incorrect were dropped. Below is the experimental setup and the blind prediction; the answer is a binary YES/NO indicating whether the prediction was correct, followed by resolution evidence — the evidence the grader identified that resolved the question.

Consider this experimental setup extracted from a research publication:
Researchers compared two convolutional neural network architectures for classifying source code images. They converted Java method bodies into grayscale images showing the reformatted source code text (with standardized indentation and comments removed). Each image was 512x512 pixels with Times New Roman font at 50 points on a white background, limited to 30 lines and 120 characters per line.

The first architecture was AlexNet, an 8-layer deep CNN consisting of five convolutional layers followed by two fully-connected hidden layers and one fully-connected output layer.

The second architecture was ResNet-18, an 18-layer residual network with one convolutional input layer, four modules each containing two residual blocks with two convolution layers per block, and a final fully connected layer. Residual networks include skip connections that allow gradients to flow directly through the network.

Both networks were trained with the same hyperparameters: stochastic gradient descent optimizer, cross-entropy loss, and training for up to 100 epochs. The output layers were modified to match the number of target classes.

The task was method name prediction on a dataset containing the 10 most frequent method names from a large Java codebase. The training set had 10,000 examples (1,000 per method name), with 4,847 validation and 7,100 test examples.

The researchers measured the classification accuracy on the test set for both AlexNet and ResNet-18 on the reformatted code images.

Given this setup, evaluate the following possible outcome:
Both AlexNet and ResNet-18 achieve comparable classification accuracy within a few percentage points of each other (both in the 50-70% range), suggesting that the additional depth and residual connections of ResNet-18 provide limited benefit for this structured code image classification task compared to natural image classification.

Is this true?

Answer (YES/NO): NO